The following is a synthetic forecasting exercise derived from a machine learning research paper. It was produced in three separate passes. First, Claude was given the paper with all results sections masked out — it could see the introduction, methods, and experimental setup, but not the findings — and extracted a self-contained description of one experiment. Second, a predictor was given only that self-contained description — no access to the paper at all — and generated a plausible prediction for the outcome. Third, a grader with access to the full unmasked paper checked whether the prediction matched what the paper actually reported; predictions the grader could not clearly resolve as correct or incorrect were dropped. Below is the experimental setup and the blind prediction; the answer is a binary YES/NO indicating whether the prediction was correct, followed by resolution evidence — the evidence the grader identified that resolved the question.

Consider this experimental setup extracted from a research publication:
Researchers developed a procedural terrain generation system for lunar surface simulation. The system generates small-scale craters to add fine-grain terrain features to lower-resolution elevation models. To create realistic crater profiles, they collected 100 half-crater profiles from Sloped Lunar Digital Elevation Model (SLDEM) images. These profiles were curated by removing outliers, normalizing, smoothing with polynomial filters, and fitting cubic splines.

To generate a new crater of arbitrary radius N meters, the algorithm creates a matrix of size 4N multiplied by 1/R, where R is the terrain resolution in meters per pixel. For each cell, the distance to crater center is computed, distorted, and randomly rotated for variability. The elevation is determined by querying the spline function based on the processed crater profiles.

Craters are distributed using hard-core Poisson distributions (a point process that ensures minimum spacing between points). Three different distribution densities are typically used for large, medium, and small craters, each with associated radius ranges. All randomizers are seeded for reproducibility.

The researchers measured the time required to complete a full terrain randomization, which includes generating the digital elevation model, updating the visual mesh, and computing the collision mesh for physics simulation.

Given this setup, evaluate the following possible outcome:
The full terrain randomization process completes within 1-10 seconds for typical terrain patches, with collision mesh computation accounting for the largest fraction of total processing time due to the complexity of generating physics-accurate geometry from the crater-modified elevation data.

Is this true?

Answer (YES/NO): YES